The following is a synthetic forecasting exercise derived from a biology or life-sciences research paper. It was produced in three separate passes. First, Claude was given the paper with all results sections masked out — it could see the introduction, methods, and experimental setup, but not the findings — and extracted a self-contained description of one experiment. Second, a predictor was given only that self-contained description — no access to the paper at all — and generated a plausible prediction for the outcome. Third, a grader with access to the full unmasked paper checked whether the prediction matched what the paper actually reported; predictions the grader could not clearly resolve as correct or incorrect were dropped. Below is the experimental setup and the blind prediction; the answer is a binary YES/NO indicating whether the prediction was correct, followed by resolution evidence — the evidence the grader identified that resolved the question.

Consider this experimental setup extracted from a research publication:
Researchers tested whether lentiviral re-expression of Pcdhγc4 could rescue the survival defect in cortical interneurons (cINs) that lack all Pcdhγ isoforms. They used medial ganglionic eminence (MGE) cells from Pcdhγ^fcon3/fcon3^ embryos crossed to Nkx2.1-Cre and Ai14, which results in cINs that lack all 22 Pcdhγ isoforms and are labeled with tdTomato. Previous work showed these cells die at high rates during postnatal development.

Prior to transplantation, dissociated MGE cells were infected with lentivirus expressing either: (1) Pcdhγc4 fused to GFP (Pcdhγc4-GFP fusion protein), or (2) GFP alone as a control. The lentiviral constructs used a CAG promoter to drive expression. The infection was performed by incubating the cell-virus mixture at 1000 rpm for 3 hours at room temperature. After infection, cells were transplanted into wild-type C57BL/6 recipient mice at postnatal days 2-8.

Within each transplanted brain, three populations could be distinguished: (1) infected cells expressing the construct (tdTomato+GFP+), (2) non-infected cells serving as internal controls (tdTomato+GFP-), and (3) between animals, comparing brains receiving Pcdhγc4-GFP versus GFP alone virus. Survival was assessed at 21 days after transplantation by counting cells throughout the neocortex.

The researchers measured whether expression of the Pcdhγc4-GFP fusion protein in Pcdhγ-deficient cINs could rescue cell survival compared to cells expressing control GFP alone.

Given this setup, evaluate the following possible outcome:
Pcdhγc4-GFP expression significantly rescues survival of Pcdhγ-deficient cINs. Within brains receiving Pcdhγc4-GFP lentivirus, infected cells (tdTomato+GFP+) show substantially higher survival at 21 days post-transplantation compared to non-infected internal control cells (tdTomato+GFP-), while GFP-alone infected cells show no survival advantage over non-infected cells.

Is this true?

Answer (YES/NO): YES